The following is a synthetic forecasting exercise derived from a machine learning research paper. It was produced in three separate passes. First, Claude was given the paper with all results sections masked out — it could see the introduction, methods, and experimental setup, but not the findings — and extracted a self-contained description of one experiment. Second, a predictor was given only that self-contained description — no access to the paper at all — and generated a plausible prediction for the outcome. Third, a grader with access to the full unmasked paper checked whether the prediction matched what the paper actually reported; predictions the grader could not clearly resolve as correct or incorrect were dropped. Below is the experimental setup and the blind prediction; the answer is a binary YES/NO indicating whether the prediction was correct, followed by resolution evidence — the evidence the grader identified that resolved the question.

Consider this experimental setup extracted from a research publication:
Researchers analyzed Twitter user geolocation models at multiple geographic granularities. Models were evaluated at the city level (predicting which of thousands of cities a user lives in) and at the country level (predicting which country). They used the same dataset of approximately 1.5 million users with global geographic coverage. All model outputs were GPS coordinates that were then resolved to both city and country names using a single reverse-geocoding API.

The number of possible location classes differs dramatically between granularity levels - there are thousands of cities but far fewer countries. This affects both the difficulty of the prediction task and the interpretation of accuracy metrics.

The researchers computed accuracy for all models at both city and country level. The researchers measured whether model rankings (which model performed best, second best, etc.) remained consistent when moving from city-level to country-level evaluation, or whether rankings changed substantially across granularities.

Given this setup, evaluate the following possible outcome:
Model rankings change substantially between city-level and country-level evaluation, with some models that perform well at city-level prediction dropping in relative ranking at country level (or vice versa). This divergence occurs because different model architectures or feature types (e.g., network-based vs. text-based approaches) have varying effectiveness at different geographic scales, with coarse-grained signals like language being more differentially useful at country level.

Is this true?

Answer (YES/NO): YES